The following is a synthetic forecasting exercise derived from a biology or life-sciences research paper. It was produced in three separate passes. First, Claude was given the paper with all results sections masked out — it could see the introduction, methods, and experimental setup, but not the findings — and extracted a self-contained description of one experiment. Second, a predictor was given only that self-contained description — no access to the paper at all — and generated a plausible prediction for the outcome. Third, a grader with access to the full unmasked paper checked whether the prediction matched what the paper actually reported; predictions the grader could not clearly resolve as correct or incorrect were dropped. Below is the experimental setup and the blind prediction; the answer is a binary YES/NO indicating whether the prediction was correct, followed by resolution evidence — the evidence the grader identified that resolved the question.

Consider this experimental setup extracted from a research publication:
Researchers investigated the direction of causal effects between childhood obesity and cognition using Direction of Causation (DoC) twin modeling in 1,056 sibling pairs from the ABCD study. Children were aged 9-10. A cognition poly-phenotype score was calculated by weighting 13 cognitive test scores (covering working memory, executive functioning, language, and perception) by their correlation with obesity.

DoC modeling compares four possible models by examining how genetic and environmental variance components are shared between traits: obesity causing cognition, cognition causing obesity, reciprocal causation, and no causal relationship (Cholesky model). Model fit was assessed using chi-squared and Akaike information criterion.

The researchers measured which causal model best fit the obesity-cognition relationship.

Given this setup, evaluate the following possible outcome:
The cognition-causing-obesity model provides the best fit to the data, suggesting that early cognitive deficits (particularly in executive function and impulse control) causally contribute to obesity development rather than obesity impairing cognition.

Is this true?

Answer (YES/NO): NO